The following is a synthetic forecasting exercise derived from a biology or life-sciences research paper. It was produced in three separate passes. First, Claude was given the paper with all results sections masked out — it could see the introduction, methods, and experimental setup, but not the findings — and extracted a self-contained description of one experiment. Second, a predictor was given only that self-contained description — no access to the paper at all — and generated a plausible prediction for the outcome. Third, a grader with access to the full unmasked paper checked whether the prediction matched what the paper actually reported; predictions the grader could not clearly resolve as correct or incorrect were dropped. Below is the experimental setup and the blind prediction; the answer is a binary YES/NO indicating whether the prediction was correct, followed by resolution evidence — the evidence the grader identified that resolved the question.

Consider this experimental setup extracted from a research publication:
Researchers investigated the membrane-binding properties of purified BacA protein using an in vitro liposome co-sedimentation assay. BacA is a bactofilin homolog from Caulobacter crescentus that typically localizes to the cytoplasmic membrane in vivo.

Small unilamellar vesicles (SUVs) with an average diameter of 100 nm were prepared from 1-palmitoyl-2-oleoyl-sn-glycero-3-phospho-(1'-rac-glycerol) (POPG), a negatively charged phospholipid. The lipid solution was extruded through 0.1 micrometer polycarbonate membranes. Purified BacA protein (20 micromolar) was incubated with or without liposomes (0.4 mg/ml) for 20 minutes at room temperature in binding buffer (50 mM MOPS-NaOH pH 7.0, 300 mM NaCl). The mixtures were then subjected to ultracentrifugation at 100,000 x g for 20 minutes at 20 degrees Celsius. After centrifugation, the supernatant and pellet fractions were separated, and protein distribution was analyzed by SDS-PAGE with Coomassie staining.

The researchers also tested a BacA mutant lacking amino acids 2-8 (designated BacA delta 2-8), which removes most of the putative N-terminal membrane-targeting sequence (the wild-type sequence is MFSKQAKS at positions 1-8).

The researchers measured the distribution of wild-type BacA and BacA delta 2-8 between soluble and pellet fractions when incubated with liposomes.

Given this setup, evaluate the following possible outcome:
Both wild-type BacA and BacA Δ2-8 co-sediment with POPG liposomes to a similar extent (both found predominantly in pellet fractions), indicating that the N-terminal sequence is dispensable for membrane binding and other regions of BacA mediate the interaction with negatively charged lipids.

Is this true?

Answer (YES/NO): NO